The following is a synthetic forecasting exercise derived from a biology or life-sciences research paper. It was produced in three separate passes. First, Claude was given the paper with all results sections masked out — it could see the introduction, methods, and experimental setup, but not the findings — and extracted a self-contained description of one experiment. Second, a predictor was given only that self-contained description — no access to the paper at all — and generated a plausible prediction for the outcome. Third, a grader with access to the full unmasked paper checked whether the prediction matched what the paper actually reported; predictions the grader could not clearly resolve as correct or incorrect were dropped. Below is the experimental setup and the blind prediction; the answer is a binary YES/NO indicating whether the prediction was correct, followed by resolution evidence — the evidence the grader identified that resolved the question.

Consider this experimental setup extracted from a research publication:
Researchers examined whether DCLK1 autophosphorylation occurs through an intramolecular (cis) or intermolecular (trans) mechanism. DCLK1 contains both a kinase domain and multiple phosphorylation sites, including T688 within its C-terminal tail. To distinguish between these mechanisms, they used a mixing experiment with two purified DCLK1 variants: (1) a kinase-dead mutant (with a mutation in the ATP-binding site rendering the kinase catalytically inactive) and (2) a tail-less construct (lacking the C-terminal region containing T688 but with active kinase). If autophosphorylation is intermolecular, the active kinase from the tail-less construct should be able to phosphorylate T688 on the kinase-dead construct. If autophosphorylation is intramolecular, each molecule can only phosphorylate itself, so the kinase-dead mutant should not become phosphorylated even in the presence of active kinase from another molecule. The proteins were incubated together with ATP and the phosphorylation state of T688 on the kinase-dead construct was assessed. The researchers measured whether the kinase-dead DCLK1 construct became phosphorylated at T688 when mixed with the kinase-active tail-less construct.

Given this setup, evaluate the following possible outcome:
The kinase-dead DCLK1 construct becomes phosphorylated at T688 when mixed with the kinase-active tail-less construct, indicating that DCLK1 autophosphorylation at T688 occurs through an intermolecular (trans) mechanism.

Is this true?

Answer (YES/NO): NO